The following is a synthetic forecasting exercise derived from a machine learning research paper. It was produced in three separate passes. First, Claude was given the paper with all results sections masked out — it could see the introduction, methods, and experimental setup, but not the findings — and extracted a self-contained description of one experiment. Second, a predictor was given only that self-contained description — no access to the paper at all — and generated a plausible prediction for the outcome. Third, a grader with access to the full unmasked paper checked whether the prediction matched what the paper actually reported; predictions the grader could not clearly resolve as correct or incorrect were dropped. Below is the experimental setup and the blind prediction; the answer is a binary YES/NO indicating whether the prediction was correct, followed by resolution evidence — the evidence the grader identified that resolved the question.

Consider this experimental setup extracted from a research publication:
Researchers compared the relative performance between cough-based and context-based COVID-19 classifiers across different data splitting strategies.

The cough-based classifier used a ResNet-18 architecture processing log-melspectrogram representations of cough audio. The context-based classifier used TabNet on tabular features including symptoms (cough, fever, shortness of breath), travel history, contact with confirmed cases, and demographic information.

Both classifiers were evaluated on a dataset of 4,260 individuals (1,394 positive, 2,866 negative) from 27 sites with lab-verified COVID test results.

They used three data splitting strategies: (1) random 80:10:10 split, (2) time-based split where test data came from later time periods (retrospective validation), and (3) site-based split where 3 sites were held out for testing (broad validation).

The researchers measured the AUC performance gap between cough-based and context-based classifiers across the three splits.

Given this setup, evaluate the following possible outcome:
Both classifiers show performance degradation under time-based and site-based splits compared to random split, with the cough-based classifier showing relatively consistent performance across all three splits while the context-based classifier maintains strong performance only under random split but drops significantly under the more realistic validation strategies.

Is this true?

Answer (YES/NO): NO